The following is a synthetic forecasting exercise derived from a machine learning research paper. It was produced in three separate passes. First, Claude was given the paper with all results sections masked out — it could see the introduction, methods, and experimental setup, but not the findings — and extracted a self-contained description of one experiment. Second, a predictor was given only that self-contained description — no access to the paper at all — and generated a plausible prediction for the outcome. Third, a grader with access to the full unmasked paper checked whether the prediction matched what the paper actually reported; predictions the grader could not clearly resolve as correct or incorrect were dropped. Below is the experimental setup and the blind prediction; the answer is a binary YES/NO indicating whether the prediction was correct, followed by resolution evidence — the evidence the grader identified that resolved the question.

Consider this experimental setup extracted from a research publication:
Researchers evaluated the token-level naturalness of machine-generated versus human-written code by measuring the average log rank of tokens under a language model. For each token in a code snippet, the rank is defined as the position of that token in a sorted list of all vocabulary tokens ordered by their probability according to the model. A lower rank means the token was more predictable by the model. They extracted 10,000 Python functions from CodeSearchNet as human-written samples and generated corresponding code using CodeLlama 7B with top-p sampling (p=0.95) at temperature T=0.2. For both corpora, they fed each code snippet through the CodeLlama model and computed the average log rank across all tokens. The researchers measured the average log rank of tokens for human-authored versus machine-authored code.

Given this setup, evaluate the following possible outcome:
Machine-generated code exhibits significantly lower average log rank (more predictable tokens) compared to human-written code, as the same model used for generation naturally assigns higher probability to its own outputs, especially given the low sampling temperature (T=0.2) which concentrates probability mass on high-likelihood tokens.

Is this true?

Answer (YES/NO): YES